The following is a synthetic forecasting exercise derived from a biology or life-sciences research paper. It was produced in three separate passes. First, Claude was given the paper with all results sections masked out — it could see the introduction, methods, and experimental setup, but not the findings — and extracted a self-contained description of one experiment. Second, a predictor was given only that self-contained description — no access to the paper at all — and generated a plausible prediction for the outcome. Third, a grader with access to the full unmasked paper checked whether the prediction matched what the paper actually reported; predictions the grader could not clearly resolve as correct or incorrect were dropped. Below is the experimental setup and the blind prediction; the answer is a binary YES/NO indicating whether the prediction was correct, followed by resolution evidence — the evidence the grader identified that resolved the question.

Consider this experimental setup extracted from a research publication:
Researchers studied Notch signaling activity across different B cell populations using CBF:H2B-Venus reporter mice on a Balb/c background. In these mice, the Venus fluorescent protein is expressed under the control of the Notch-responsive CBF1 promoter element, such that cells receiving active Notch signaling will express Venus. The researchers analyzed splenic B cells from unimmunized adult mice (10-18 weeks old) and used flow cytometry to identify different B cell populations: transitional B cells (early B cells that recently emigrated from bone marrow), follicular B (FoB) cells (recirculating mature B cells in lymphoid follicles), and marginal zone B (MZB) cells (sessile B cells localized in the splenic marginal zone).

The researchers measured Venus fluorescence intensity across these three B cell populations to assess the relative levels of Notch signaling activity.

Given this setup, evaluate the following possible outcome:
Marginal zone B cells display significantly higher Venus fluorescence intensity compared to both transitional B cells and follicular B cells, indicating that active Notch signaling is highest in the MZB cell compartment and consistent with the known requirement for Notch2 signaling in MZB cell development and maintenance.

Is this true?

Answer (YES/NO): YES